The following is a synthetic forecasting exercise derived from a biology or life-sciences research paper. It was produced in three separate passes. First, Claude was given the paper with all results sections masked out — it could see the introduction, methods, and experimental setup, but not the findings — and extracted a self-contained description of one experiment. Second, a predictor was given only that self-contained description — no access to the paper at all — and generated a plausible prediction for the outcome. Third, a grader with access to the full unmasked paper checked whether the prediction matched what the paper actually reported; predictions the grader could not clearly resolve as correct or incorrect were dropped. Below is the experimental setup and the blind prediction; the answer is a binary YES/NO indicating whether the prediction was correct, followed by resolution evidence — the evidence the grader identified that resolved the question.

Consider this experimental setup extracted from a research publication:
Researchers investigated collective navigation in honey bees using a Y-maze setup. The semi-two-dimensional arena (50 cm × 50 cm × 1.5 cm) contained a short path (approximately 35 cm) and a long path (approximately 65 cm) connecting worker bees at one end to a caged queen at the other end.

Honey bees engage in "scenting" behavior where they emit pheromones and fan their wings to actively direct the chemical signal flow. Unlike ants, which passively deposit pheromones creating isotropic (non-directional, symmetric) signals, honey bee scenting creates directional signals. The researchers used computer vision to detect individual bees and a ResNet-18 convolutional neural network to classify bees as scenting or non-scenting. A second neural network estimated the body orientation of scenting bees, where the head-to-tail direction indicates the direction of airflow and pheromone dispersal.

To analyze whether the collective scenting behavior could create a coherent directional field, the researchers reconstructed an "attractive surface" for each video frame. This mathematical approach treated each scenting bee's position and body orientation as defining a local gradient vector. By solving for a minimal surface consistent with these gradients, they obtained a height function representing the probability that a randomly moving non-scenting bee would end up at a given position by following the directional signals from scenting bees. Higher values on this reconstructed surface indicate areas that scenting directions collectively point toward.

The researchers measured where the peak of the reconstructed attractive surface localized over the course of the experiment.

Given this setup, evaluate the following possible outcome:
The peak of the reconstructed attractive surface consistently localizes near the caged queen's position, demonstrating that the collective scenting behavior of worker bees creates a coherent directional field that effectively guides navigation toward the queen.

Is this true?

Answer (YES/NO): YES